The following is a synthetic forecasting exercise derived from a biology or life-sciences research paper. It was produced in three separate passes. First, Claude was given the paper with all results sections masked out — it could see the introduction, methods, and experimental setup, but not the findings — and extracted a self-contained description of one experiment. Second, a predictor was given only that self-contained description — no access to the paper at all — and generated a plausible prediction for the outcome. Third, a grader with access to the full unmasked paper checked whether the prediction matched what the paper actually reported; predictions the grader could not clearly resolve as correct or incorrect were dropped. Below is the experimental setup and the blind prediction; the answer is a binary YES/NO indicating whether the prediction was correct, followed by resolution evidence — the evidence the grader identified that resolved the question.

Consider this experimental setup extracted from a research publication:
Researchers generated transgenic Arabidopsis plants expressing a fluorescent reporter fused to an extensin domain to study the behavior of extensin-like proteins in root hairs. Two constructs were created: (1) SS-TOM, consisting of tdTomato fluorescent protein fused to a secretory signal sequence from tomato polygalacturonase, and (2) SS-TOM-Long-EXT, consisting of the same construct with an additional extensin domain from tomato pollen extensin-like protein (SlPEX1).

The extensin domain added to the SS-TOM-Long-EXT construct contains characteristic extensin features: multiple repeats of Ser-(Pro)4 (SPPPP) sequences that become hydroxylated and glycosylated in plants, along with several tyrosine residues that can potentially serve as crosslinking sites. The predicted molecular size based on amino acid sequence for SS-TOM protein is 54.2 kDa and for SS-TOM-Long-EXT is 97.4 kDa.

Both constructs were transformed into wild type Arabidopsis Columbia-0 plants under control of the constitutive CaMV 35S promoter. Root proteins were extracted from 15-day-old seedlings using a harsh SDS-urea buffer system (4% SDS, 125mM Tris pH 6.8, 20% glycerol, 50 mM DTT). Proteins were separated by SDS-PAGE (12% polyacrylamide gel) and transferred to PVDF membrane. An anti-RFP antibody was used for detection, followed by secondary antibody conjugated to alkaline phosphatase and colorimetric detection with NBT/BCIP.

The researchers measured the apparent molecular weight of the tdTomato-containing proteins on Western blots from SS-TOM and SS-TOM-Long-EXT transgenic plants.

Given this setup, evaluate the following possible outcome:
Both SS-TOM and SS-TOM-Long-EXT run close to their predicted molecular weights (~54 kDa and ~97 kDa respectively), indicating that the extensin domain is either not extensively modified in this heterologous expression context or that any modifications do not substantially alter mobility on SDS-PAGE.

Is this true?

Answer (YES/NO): NO